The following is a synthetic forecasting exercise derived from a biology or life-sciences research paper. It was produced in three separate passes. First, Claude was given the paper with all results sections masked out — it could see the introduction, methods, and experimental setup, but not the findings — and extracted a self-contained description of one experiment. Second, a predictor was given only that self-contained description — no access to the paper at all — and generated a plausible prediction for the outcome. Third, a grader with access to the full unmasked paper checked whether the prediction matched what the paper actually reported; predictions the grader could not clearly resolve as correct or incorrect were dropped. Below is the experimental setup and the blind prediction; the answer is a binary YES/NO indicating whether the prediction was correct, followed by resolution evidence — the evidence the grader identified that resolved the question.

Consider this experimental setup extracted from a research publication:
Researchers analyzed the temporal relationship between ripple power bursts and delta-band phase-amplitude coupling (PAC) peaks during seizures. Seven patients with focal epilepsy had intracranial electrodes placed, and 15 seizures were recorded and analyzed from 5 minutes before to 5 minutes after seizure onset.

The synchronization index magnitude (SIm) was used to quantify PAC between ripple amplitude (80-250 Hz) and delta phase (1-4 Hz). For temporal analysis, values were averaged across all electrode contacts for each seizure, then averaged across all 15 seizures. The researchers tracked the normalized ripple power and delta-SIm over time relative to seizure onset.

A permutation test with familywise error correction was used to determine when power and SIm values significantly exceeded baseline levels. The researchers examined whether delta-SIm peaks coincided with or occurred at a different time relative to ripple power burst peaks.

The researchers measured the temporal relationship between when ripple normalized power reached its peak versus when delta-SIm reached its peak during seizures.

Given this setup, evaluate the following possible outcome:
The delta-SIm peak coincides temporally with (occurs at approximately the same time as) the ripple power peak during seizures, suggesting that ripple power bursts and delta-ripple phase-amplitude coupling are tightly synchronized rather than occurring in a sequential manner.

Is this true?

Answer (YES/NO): NO